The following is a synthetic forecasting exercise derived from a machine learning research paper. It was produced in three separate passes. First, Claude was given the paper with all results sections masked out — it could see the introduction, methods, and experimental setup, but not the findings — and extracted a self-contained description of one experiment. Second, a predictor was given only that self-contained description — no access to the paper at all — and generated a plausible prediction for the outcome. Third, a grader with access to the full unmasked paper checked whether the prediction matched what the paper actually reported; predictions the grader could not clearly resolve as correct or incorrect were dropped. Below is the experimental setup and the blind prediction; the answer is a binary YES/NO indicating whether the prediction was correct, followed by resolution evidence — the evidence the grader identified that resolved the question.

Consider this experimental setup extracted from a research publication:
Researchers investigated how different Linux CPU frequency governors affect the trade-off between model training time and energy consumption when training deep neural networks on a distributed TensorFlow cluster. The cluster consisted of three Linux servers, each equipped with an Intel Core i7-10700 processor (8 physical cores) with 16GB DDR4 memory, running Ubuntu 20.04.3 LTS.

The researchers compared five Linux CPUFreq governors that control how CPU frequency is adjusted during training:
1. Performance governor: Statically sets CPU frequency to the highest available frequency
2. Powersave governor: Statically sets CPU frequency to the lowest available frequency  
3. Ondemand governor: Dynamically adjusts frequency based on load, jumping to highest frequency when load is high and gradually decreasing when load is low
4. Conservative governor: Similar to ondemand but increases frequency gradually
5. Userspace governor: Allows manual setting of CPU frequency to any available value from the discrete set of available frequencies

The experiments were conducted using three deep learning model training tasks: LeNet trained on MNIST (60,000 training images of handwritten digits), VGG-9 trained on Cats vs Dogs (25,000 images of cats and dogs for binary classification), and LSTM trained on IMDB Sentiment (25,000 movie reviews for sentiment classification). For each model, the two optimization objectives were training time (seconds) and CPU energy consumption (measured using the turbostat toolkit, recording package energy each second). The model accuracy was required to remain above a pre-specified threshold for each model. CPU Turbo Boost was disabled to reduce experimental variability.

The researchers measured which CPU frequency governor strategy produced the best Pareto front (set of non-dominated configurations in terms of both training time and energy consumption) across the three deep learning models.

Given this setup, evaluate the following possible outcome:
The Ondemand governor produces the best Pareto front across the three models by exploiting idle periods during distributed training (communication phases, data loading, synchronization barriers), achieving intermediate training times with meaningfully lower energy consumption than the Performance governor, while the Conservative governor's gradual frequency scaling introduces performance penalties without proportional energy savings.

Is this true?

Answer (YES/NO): NO